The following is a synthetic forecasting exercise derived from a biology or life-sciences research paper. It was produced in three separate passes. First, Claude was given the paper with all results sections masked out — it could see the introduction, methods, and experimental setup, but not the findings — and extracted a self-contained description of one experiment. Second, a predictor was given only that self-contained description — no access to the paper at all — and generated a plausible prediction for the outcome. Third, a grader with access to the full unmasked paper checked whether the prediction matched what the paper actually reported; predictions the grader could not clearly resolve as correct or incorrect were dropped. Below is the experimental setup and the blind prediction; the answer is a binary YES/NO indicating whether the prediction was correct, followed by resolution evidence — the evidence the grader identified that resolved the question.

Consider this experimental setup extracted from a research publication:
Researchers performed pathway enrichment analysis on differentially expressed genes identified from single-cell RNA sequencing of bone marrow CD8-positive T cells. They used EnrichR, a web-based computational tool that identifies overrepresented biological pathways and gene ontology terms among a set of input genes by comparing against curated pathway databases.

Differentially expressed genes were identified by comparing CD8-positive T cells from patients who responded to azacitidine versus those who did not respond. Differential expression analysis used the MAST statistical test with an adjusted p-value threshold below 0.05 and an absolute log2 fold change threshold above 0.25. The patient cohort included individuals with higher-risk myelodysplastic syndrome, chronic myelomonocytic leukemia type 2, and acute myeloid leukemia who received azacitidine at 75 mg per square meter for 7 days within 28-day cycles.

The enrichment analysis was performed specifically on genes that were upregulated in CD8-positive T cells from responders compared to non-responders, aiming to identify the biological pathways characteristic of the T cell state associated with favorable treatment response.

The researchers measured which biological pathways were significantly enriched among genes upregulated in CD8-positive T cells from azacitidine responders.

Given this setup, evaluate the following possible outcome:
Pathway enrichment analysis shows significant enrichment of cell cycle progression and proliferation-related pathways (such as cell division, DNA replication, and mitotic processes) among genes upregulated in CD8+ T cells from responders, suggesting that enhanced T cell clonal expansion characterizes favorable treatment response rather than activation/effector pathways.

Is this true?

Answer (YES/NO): NO